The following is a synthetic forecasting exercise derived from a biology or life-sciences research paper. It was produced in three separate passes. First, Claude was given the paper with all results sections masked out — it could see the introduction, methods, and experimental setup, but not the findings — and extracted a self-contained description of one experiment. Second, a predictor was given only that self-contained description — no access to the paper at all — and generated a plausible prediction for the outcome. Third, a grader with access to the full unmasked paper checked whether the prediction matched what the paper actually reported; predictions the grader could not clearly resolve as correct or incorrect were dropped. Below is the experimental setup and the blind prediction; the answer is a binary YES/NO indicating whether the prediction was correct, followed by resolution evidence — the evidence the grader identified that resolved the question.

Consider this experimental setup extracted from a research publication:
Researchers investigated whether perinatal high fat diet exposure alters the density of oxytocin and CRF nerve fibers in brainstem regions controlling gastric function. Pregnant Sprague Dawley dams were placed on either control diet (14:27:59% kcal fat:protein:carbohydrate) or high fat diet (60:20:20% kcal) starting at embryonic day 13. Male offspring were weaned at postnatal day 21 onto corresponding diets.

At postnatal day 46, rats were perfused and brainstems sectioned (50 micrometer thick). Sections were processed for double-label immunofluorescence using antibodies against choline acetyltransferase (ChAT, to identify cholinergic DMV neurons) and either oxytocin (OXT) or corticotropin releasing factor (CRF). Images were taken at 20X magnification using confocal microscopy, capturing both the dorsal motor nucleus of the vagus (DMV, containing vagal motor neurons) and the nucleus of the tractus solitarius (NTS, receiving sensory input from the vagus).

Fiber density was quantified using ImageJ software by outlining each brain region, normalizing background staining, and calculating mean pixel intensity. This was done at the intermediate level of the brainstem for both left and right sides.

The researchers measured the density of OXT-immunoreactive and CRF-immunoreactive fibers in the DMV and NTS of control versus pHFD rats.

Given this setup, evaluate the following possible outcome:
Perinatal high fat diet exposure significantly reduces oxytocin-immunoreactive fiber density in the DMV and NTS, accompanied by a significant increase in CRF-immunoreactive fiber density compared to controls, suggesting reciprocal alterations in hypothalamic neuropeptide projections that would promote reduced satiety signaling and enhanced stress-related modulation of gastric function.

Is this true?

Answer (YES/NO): NO